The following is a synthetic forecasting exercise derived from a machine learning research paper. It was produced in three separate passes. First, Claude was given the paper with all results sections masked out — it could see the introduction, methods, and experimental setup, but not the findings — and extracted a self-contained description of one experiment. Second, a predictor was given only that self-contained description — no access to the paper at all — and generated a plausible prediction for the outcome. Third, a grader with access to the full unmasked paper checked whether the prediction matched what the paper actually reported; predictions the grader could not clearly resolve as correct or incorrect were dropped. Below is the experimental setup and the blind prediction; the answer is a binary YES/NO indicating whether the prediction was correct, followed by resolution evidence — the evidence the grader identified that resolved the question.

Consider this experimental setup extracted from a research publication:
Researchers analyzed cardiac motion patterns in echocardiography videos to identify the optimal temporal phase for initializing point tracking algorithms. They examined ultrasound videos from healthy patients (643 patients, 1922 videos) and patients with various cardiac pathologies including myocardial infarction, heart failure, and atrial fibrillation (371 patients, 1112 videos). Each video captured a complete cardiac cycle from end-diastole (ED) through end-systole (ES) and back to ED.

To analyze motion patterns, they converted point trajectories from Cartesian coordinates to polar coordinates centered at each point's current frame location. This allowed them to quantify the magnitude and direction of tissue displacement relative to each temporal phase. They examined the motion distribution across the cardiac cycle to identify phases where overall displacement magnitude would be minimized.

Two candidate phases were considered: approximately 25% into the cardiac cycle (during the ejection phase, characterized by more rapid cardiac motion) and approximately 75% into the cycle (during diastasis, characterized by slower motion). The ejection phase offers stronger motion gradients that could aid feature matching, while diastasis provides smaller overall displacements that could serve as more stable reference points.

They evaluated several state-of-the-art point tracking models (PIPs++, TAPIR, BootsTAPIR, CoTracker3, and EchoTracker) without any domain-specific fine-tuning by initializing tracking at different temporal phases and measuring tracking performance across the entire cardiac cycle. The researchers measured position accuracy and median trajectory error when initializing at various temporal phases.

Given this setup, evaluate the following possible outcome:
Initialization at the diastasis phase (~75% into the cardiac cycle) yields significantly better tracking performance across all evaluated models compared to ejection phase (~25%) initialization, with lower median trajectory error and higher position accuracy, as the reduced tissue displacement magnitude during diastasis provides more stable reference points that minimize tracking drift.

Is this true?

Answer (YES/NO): YES